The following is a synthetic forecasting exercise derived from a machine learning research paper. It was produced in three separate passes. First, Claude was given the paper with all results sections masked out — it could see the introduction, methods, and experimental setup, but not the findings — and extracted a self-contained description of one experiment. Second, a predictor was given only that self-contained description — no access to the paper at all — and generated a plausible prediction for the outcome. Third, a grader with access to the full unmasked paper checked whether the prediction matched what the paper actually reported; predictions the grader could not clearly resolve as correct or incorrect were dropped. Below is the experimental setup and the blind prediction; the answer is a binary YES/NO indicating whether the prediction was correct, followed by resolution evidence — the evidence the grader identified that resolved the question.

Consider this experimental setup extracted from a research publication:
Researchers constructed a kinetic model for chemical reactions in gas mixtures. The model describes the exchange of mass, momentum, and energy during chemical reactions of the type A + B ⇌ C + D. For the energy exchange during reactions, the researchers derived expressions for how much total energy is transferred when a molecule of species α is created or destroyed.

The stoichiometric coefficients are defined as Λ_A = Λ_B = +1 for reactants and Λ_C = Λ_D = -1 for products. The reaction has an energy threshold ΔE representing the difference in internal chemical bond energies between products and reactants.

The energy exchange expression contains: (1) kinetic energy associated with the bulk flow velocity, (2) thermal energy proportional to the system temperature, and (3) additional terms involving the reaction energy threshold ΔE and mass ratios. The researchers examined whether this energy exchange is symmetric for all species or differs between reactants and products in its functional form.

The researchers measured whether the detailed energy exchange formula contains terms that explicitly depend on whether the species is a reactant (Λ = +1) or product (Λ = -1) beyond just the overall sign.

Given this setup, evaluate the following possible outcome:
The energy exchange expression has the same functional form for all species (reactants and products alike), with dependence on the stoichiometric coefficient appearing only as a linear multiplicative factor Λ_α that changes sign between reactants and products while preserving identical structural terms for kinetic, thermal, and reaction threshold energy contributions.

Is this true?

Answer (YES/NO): NO